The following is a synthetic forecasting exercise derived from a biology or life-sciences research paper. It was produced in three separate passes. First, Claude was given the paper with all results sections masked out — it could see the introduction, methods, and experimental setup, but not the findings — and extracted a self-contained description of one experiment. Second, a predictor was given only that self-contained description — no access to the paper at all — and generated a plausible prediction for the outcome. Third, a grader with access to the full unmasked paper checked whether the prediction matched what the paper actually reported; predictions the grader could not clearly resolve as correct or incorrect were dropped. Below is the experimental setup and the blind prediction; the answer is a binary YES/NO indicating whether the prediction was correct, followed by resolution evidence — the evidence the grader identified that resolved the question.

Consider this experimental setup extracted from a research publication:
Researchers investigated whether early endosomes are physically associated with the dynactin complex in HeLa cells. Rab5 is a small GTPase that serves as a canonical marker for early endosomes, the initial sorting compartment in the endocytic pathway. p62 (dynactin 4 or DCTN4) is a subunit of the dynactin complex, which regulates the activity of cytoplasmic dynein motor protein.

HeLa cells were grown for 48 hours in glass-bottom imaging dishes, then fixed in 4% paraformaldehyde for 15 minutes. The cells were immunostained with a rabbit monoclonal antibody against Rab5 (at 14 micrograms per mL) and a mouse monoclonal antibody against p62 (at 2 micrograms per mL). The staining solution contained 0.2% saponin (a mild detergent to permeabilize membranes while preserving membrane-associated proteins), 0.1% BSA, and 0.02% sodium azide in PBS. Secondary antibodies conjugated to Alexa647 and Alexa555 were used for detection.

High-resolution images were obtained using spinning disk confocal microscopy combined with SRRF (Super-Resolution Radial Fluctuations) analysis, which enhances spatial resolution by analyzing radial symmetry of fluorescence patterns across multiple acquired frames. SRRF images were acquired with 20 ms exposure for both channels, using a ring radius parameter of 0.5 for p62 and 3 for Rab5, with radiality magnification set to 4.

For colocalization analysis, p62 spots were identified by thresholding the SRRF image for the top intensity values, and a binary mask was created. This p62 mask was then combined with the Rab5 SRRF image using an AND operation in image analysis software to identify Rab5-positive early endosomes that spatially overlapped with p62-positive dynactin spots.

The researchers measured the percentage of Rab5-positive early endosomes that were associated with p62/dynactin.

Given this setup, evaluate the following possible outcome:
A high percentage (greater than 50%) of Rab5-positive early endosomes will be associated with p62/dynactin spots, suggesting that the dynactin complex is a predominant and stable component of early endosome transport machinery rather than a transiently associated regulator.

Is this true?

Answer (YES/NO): YES